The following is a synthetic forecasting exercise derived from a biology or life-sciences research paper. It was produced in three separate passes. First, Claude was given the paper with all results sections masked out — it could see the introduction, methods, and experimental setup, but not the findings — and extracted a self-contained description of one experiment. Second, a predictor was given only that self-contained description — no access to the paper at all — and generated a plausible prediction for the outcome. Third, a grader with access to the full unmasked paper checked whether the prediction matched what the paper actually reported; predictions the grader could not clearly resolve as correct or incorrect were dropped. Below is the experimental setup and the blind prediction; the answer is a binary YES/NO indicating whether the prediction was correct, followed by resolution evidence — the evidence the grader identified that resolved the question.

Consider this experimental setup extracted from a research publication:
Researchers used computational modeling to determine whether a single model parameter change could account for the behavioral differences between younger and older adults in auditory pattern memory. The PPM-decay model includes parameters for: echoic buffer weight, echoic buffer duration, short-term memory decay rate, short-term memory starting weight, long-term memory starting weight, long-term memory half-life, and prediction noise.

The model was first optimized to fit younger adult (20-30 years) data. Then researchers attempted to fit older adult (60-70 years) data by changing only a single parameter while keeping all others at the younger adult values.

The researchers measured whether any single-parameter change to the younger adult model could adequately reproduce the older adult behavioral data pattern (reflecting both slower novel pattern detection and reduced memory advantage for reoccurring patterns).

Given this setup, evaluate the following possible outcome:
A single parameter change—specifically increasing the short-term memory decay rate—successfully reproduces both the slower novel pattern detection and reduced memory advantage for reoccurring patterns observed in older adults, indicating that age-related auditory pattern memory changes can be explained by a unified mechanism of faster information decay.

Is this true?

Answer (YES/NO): NO